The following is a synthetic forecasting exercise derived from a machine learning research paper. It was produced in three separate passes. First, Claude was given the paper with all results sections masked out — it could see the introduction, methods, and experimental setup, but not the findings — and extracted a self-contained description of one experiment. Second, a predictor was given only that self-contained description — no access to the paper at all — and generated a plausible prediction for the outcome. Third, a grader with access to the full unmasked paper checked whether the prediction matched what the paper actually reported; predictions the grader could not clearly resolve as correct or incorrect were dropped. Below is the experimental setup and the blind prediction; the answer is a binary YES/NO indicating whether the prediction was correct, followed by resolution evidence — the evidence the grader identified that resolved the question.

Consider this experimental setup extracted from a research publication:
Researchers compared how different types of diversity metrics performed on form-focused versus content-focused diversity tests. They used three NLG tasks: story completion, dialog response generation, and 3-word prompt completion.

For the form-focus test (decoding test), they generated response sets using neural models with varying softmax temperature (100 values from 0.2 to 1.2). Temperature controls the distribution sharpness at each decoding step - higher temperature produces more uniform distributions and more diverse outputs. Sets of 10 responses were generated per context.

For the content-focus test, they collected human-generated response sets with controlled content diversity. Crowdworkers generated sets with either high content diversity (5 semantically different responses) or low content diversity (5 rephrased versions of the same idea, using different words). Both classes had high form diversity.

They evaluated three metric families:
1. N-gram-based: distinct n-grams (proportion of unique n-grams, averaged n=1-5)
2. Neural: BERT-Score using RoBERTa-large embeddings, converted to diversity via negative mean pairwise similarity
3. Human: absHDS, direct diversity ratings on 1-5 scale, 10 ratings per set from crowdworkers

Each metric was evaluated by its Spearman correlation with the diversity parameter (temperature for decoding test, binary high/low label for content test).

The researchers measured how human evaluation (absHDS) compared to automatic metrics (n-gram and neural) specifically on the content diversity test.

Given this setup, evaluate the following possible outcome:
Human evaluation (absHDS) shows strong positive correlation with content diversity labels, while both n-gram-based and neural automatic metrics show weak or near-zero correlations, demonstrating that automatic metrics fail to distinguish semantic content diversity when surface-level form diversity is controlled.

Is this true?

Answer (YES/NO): NO